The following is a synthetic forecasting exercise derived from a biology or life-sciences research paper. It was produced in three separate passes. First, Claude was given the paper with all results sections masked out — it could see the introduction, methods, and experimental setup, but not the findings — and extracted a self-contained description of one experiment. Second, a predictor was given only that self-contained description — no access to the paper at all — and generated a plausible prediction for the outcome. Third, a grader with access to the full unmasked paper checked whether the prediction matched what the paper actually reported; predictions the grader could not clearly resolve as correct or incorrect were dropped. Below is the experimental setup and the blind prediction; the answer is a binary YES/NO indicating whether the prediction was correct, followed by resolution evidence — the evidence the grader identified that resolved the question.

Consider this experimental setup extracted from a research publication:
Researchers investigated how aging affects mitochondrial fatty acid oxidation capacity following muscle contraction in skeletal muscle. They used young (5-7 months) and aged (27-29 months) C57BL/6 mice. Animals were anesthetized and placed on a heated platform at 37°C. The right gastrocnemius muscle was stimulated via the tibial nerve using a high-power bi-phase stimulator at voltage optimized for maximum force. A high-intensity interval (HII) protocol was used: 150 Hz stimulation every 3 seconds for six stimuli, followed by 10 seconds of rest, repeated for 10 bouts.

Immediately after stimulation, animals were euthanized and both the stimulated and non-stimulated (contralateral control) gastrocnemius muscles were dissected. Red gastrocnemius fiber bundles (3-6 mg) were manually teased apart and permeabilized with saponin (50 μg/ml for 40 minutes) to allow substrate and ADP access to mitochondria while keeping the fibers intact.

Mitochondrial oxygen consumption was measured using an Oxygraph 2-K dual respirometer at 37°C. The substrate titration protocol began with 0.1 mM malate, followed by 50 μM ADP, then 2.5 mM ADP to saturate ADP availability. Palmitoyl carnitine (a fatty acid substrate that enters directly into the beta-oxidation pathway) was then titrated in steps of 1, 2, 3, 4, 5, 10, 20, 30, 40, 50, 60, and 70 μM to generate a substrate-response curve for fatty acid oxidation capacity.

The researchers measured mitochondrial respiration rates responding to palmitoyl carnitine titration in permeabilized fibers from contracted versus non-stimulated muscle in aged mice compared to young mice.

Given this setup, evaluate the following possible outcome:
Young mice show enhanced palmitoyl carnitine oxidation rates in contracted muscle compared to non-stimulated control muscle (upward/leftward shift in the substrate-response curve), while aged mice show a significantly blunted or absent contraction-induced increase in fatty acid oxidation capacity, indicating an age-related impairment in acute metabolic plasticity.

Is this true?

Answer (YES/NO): NO